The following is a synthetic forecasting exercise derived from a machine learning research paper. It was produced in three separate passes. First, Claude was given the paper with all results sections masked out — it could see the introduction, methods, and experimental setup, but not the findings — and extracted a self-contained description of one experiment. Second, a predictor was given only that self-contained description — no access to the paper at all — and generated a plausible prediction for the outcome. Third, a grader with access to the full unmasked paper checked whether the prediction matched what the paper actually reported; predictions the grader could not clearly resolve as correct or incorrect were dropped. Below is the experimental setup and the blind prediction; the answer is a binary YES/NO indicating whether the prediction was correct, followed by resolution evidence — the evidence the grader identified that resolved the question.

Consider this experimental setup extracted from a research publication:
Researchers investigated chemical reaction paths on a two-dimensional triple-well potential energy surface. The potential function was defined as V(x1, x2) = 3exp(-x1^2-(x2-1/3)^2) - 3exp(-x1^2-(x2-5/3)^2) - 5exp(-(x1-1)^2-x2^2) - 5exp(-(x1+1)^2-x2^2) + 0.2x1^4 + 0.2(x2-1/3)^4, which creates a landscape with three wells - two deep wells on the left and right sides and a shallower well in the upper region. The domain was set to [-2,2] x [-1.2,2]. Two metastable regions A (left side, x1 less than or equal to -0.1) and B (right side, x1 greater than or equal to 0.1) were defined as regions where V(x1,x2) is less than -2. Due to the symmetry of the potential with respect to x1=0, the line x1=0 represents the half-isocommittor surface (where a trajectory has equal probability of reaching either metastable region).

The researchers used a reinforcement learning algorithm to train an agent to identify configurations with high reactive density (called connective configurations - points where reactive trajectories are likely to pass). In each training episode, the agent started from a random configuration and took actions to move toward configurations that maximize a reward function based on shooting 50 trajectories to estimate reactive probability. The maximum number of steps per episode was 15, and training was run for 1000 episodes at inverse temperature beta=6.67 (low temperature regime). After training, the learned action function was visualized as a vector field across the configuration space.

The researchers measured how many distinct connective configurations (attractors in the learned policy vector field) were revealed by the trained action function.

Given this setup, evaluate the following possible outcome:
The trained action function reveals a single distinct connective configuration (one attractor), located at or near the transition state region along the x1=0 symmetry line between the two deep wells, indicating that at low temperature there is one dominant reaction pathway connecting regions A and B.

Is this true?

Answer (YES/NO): NO